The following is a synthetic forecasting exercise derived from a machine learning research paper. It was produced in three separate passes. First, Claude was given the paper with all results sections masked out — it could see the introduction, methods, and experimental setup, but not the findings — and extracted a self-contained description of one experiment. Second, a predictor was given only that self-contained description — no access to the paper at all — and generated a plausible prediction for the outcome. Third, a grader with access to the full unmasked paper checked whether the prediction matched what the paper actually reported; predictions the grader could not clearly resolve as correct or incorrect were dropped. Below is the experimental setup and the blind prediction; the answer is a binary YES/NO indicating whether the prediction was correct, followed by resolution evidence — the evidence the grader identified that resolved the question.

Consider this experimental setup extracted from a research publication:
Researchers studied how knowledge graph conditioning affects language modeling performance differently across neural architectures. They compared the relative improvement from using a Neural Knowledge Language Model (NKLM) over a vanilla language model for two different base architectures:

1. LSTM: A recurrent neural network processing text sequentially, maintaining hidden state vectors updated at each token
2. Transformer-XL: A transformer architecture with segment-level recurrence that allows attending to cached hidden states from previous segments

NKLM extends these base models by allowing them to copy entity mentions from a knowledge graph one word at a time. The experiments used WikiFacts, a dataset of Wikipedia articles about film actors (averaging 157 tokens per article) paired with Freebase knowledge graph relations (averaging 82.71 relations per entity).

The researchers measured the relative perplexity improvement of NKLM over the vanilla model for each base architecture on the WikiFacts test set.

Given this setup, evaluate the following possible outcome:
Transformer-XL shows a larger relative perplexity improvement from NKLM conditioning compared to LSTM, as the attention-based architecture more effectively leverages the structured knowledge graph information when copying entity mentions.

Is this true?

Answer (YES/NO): NO